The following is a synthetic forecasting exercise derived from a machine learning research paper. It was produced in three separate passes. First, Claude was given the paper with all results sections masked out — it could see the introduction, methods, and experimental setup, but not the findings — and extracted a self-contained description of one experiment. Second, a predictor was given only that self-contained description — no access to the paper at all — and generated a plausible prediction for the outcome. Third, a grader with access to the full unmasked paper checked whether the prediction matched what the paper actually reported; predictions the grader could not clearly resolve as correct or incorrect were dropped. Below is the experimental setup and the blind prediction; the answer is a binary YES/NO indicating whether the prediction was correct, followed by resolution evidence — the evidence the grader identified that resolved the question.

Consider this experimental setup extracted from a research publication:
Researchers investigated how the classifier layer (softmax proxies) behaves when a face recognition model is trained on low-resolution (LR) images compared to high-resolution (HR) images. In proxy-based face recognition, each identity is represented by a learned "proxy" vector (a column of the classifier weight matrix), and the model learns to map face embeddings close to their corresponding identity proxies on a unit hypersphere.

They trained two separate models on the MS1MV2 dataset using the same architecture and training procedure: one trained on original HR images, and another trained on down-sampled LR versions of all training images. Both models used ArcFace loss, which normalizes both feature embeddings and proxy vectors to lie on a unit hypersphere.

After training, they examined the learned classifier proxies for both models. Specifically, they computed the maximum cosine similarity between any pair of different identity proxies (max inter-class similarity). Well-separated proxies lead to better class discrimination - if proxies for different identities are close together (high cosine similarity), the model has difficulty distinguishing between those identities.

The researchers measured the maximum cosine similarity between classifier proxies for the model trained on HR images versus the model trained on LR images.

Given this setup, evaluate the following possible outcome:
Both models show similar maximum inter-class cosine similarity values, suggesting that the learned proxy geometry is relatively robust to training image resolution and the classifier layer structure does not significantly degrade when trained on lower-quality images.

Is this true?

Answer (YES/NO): NO